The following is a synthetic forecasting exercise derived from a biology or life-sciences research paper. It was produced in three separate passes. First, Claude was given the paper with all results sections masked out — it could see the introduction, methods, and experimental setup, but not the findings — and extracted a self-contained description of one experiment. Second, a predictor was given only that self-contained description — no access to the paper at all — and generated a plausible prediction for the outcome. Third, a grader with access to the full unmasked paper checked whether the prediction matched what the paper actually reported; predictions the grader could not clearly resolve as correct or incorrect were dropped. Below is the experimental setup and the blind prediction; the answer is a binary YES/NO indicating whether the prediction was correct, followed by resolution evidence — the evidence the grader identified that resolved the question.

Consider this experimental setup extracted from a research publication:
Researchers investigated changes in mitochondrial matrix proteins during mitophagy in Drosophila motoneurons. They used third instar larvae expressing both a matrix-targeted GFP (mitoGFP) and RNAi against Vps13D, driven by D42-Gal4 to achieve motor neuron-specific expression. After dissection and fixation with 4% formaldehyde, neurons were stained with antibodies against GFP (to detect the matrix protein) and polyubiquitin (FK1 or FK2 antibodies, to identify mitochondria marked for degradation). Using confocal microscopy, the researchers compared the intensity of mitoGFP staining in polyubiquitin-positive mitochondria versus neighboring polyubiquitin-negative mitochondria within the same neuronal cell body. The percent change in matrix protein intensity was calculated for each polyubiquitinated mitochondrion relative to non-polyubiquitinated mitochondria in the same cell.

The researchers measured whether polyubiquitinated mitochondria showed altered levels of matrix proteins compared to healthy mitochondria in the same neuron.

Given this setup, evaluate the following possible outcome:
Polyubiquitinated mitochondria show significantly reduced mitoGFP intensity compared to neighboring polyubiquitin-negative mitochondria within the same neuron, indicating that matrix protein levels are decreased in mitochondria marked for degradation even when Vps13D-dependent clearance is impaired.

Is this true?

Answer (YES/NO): YES